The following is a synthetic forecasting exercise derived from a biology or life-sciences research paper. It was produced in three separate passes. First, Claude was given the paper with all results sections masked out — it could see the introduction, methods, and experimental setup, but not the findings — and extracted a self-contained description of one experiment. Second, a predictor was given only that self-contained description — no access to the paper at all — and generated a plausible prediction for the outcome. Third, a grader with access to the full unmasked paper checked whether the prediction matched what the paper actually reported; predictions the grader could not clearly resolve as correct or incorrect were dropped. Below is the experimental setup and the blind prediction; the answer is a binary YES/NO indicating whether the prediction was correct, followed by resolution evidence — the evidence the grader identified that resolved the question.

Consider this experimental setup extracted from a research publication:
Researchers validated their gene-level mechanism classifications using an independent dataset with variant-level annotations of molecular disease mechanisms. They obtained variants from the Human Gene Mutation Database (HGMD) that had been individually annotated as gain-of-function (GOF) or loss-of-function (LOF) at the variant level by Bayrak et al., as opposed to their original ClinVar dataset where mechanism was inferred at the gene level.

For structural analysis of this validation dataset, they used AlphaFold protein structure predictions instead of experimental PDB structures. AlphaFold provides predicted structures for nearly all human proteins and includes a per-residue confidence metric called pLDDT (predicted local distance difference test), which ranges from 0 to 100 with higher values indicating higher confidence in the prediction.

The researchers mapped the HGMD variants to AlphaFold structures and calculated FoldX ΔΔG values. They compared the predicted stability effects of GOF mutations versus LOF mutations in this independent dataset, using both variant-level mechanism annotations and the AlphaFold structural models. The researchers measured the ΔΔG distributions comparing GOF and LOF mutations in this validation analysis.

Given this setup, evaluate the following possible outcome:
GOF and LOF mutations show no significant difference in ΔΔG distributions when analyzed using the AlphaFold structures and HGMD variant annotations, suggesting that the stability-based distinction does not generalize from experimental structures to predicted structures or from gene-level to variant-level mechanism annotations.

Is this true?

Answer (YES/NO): NO